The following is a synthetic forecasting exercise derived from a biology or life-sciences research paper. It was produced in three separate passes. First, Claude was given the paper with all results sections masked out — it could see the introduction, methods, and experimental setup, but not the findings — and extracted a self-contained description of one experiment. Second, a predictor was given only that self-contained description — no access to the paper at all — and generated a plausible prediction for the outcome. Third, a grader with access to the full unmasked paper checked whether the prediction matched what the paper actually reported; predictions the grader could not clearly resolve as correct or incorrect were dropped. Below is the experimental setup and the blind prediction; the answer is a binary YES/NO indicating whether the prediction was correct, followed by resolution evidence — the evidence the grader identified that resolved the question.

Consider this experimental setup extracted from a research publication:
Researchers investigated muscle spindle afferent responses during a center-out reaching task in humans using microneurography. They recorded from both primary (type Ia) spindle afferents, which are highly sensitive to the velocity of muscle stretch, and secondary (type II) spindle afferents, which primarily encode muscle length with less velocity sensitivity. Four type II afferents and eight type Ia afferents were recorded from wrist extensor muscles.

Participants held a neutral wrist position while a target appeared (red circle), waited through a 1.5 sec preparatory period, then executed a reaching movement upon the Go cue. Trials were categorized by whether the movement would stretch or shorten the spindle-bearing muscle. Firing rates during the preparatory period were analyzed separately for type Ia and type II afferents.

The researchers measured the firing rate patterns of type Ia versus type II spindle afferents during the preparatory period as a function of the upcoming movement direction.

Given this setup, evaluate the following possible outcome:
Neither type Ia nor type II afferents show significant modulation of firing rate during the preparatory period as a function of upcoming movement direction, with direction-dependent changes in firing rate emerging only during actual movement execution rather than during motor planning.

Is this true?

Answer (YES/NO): NO